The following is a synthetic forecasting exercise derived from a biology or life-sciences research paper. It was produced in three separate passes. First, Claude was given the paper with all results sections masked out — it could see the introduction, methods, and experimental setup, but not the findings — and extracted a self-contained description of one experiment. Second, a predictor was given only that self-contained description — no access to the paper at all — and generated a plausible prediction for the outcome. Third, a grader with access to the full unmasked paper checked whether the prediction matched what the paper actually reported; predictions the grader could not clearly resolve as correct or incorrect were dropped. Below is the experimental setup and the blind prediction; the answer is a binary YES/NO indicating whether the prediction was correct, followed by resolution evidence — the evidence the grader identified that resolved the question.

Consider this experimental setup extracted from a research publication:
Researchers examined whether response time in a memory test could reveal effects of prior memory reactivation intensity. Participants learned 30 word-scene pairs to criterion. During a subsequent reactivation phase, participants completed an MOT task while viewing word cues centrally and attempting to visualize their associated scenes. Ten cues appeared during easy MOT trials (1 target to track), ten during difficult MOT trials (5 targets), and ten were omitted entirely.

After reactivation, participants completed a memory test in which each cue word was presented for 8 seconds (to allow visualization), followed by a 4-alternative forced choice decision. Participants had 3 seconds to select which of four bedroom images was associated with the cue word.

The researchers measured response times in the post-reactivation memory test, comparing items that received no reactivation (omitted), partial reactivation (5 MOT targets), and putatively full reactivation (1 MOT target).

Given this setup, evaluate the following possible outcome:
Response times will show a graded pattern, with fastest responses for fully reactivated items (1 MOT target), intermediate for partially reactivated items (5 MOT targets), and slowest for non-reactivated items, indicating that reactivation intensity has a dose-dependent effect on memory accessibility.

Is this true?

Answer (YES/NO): NO